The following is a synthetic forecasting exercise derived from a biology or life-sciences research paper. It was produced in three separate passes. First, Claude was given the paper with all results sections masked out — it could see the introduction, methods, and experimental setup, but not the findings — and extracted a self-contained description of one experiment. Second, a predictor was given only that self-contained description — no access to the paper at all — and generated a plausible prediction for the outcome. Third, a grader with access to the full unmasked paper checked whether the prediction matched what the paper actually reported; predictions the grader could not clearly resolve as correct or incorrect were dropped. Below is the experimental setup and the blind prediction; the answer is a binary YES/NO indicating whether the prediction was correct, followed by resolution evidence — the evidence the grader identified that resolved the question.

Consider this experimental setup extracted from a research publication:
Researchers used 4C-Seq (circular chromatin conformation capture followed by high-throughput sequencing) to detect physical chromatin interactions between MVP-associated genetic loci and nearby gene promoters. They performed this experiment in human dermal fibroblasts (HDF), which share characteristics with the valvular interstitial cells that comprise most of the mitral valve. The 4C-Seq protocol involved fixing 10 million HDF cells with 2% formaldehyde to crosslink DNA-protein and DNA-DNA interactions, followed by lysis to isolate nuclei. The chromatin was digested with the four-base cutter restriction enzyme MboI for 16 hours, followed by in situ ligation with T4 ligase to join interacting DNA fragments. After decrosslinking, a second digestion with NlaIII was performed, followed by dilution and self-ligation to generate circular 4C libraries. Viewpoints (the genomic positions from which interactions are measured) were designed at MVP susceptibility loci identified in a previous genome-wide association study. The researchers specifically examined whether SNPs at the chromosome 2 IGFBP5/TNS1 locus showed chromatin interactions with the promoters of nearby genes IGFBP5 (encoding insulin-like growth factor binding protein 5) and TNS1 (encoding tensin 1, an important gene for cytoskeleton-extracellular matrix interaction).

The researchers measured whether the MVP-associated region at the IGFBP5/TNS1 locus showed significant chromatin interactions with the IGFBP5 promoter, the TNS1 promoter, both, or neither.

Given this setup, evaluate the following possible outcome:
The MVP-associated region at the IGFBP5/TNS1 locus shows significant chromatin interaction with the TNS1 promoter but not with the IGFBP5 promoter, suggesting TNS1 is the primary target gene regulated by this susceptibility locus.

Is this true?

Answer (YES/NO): NO